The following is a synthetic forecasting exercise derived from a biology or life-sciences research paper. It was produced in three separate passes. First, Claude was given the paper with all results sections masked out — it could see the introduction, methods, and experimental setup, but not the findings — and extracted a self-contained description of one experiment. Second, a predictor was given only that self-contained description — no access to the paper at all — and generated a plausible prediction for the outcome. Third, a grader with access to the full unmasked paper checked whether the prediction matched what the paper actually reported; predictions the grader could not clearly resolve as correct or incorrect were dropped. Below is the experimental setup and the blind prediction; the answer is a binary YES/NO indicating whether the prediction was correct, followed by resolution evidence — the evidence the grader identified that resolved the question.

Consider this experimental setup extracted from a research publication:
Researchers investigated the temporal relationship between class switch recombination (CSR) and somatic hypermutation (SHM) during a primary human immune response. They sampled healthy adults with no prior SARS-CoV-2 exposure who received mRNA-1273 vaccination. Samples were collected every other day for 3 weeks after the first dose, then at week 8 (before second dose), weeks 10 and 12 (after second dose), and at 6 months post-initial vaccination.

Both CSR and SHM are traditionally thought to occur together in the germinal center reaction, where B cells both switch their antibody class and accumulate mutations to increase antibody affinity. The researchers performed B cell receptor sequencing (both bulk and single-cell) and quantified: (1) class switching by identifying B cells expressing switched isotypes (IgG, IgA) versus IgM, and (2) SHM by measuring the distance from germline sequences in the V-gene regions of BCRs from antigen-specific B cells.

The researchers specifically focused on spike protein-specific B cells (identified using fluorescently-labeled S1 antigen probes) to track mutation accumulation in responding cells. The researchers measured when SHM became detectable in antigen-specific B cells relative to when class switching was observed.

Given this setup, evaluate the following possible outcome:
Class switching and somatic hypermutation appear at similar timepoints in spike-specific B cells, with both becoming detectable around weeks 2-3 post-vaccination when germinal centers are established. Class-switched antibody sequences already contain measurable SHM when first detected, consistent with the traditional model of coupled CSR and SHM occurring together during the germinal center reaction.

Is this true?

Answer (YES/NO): NO